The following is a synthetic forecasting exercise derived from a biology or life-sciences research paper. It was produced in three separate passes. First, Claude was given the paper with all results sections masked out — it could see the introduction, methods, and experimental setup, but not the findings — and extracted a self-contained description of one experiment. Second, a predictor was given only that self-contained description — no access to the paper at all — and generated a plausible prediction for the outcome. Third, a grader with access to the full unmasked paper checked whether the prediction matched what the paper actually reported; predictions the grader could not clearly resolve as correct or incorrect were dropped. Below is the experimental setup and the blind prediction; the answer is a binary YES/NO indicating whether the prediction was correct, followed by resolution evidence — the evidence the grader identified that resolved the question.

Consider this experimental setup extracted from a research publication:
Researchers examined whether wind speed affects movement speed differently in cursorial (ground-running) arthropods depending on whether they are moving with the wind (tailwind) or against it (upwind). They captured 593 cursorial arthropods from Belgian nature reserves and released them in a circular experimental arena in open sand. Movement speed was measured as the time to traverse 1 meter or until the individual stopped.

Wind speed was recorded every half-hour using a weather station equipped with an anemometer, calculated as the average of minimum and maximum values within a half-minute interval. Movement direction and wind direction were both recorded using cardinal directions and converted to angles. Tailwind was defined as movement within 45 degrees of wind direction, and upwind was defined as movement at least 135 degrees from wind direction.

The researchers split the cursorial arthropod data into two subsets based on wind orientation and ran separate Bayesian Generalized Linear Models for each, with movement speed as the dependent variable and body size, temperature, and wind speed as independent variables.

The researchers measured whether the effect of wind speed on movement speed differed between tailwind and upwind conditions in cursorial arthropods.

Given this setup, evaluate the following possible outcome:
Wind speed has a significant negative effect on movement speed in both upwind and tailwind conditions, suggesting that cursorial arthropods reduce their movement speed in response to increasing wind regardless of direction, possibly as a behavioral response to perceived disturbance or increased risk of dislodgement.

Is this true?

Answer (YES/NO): NO